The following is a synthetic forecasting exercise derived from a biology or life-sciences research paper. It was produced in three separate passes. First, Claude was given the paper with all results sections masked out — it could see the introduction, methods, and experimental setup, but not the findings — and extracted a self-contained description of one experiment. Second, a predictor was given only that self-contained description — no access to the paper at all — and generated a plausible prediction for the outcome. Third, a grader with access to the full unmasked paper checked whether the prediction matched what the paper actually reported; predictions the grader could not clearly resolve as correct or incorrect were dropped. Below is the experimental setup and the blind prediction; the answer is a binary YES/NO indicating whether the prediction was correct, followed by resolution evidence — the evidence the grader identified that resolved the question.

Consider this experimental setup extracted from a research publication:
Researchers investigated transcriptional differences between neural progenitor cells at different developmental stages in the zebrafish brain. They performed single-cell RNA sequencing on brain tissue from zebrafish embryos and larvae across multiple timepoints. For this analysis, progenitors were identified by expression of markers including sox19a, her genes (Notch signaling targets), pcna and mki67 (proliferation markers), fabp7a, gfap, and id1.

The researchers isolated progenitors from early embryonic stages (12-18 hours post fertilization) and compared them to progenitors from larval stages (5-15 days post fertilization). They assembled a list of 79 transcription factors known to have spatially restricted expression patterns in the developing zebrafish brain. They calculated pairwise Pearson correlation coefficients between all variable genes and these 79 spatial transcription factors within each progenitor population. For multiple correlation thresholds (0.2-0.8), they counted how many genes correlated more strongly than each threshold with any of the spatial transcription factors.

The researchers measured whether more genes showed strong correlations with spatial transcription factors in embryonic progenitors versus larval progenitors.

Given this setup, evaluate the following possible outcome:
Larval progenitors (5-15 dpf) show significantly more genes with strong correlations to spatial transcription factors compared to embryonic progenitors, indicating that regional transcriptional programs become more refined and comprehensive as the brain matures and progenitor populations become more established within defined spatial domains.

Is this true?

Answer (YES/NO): NO